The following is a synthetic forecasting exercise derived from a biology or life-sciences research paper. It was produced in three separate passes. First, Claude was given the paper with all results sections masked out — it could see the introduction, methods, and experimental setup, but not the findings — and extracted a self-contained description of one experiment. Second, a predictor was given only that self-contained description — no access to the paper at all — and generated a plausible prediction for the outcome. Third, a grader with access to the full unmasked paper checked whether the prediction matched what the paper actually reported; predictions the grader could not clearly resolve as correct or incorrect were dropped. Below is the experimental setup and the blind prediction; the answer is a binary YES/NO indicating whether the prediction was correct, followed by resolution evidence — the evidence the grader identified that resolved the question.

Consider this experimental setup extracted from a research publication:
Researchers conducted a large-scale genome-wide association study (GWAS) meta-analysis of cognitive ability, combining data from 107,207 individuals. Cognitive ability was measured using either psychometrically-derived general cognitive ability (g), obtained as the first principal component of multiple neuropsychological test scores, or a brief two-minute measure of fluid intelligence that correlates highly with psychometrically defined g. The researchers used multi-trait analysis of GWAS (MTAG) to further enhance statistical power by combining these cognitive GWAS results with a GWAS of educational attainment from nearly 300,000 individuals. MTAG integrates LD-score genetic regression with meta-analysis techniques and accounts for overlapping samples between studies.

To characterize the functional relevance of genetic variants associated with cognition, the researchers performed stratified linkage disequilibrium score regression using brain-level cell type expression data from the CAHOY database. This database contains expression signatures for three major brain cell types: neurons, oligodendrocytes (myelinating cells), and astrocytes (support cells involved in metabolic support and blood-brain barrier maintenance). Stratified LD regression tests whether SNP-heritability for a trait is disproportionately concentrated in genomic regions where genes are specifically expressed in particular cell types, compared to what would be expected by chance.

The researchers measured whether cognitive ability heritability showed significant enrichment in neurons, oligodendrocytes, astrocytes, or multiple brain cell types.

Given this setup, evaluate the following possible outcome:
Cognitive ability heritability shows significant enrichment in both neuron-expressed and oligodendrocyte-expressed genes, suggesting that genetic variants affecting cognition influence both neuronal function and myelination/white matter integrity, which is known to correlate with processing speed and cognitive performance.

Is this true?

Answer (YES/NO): NO